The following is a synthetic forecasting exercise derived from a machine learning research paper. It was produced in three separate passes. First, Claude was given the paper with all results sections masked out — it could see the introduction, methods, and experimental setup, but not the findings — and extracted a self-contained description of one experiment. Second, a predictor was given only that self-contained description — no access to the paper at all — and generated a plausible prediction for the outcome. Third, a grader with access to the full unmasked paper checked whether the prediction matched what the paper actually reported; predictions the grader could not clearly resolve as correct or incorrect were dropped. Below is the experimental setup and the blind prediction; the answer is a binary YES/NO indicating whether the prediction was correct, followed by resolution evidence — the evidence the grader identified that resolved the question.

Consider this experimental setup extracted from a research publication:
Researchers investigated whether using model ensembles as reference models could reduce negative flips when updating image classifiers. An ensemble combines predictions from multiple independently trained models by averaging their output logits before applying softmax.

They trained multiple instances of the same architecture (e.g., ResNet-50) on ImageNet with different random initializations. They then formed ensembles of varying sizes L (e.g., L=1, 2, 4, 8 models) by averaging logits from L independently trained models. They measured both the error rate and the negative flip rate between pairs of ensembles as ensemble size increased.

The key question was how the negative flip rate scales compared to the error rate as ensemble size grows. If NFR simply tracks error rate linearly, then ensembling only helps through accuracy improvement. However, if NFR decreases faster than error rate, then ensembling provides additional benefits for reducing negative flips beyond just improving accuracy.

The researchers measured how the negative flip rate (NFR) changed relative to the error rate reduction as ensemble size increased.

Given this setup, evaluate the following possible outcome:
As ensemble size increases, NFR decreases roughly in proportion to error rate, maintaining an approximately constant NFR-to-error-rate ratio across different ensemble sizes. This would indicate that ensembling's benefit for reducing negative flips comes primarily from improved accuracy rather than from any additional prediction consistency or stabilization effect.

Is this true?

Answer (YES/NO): NO